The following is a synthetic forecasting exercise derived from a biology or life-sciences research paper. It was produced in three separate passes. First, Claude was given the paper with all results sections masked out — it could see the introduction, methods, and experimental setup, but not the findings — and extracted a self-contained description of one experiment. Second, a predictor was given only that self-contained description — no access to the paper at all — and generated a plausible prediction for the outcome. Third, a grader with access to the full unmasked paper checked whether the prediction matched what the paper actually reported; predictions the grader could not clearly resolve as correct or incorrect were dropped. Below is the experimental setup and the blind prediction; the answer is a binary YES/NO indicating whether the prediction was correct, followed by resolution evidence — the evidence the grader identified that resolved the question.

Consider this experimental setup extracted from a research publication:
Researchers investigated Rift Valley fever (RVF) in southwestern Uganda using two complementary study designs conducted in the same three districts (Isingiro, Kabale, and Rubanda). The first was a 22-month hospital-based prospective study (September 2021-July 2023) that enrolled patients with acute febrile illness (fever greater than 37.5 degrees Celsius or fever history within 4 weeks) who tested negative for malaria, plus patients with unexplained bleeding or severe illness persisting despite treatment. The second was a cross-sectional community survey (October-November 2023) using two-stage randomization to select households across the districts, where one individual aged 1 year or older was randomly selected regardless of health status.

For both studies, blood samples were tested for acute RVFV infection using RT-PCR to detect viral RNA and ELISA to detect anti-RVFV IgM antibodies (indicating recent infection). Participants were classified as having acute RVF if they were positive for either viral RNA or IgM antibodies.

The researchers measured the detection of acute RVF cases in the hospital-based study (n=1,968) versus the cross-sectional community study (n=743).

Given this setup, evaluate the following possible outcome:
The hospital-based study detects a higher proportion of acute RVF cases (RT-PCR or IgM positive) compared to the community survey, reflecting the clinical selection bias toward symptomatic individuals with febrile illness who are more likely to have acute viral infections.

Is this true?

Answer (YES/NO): YES